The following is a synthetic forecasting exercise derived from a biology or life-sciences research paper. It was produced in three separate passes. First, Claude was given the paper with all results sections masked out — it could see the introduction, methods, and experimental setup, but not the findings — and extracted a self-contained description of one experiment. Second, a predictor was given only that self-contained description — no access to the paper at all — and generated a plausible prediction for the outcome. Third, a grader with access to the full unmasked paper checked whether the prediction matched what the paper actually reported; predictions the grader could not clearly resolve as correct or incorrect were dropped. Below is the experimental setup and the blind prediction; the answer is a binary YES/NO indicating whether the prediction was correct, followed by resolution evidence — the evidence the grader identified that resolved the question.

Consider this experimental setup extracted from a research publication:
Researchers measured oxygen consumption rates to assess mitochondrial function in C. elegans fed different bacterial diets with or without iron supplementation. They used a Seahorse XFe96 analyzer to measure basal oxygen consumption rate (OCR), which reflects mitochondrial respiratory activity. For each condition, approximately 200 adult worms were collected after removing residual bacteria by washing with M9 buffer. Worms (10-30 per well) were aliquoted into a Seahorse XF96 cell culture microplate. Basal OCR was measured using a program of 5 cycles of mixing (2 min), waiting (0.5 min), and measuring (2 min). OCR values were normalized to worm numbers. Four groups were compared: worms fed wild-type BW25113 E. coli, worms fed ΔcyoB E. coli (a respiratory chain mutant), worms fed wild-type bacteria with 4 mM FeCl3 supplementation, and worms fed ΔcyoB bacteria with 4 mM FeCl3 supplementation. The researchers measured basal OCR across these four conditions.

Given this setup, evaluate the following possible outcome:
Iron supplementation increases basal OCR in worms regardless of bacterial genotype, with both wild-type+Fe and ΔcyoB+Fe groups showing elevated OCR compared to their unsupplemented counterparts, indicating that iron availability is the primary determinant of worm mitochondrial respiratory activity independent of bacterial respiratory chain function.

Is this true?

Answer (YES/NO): NO